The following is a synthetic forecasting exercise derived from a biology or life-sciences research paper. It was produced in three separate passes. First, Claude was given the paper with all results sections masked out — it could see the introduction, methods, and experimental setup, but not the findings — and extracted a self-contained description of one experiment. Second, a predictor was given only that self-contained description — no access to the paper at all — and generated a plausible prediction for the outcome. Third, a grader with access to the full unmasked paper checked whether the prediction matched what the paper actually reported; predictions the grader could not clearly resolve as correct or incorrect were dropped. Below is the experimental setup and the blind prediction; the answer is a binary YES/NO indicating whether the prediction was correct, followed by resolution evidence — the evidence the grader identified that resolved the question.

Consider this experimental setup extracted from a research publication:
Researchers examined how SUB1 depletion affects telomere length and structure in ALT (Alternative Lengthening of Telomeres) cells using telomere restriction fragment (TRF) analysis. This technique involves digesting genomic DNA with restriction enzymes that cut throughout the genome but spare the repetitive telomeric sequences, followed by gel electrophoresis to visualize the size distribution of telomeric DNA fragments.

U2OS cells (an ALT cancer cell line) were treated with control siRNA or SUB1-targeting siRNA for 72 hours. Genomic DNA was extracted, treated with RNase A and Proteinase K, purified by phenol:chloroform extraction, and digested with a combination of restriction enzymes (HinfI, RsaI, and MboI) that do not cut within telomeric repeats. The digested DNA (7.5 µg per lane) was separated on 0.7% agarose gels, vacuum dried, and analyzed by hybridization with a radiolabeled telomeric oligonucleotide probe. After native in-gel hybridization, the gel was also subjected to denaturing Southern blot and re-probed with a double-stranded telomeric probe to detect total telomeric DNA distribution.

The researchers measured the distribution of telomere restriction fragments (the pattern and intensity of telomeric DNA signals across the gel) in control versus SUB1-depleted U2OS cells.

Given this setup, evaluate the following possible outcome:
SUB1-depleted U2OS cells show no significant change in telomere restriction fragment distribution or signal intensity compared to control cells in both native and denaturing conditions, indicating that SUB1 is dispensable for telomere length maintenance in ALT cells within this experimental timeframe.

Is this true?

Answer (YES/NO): NO